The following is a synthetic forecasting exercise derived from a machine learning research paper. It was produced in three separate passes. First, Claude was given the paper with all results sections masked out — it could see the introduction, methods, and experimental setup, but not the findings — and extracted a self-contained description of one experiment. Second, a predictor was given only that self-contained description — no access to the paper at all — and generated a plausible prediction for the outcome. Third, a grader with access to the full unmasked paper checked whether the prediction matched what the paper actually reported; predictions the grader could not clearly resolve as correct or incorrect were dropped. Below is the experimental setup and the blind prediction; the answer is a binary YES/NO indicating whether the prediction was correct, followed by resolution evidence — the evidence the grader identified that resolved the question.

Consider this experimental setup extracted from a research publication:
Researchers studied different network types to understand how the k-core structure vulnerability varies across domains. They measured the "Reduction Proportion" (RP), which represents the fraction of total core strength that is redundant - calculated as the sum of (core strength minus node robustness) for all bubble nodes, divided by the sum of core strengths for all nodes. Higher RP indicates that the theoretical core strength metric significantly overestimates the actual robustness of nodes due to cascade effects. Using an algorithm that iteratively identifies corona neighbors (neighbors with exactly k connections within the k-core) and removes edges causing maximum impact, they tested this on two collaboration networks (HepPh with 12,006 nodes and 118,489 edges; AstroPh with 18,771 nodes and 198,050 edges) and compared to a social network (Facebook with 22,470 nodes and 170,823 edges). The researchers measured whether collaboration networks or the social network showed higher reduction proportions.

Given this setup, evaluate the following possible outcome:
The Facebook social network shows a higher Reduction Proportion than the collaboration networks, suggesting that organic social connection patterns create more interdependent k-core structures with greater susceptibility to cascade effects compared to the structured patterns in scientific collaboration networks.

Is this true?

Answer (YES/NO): NO